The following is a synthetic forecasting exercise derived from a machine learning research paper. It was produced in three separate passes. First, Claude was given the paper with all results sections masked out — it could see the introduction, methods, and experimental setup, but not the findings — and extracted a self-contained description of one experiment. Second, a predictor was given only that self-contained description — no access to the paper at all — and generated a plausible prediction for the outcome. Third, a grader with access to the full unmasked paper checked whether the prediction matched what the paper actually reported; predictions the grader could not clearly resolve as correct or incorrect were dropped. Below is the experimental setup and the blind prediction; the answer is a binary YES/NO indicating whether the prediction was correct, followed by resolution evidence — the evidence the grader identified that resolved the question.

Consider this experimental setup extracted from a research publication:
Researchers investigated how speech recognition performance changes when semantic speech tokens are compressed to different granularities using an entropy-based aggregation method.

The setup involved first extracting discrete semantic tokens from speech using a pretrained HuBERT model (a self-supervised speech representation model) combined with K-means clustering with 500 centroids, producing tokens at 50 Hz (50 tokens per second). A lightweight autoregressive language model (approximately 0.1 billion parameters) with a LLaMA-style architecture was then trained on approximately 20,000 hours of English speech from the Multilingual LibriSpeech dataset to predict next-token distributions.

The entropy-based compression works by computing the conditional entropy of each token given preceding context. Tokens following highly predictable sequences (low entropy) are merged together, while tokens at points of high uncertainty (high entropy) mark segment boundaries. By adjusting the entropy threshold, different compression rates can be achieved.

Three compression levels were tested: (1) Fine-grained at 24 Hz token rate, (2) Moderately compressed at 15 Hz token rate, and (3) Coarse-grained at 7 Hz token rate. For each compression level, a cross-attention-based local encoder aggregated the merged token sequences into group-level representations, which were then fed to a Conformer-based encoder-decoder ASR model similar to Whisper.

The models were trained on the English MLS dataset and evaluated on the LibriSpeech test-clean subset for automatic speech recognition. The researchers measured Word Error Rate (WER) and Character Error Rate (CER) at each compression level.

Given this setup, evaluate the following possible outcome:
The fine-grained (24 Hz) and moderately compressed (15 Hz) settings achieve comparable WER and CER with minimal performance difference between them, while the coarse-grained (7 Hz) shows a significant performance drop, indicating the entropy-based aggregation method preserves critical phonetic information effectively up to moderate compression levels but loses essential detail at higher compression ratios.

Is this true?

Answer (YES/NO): NO